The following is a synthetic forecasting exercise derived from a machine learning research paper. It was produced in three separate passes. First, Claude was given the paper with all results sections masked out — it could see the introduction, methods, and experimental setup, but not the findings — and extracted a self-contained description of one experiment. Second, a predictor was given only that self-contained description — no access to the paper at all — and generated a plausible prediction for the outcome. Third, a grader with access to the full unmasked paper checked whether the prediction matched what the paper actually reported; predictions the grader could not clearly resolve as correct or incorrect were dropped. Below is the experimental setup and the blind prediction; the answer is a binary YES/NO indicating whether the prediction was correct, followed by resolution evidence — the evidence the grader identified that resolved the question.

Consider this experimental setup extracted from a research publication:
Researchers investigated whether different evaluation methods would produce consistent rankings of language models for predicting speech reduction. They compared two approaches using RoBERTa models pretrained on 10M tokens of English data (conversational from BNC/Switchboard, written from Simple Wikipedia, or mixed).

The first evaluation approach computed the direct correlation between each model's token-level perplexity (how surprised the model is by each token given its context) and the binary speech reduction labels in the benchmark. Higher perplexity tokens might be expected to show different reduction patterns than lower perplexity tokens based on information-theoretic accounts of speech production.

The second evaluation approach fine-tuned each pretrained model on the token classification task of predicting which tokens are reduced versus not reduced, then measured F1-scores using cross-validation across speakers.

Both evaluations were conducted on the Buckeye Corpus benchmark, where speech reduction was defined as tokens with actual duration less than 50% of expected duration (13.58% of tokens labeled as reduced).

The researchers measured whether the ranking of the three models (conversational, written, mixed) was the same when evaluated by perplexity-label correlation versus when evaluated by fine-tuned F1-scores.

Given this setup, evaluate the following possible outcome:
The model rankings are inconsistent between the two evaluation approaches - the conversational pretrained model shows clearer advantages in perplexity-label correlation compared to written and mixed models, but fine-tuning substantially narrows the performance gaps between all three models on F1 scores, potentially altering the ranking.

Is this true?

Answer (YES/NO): NO